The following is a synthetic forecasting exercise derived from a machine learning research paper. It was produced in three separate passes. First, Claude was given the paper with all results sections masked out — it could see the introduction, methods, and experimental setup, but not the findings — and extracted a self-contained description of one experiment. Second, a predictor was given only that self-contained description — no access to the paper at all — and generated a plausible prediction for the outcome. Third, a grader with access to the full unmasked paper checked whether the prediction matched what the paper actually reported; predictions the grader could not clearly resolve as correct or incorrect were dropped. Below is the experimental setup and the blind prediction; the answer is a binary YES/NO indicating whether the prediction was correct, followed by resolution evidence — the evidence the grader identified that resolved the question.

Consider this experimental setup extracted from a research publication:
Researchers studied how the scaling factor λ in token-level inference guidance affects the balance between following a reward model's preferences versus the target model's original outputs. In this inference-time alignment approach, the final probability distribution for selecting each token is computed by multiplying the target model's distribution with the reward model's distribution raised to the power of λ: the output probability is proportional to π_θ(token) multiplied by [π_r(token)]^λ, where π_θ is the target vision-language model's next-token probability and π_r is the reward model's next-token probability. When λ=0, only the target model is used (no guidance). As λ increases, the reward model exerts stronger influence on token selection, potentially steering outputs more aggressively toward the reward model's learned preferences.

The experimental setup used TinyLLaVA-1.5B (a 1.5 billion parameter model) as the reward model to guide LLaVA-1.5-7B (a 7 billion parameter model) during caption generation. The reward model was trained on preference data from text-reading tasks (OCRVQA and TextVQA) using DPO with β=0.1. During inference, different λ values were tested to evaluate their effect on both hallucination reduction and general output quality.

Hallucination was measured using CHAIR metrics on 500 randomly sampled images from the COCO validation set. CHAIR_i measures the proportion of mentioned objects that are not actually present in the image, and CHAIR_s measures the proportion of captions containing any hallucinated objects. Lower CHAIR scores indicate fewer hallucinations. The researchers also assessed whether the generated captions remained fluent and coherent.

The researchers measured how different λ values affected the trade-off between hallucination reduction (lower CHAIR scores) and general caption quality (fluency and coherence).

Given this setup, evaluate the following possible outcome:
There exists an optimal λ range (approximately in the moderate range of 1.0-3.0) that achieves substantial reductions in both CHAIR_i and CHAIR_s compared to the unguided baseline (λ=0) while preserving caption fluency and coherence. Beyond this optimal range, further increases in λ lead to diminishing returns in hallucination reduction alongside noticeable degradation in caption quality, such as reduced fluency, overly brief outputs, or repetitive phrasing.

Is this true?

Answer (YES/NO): NO